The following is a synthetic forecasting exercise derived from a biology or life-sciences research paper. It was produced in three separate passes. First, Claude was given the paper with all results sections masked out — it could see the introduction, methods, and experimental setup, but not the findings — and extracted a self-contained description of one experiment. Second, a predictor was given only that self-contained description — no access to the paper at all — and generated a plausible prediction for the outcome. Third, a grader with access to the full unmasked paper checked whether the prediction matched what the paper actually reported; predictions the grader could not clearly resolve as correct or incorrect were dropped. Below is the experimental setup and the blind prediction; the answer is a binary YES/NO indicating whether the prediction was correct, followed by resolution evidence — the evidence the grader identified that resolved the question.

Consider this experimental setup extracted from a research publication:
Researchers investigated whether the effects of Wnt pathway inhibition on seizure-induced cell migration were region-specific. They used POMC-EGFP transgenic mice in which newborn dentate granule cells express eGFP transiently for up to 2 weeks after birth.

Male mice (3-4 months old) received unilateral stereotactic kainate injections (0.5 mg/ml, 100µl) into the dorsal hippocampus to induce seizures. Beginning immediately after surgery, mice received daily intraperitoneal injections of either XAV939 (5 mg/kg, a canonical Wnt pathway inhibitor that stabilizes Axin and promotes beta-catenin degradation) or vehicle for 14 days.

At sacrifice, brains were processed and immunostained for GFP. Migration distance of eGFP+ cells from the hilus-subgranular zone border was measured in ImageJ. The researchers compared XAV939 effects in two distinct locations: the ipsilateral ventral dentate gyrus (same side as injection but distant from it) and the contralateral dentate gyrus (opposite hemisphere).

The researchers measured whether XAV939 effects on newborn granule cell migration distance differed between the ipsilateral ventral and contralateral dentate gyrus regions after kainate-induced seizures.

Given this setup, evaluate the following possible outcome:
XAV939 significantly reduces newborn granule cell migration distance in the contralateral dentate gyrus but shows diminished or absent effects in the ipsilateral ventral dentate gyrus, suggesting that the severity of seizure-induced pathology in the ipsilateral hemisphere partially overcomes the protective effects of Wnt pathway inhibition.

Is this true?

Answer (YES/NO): NO